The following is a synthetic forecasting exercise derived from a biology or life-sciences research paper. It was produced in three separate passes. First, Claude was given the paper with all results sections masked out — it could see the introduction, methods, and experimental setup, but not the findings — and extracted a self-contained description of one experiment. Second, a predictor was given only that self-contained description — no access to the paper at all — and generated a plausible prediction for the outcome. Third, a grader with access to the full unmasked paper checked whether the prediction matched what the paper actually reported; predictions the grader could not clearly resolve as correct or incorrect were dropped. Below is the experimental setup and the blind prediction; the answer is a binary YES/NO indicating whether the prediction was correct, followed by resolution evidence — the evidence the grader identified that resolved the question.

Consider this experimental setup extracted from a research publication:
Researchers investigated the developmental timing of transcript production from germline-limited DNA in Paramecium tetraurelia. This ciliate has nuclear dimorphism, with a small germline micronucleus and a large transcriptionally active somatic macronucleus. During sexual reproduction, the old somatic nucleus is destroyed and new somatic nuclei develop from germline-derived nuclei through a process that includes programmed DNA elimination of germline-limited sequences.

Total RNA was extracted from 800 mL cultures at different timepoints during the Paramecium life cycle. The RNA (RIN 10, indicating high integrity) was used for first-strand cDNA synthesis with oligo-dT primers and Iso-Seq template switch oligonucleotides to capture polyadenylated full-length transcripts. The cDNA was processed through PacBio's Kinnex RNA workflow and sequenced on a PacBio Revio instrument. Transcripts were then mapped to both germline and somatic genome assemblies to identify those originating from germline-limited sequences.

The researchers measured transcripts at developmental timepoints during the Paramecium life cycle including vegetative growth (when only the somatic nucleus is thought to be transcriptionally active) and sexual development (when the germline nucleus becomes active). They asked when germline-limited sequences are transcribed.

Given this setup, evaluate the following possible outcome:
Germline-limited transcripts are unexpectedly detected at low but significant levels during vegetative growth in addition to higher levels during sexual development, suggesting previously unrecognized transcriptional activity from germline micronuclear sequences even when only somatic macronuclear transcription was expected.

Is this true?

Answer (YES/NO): NO